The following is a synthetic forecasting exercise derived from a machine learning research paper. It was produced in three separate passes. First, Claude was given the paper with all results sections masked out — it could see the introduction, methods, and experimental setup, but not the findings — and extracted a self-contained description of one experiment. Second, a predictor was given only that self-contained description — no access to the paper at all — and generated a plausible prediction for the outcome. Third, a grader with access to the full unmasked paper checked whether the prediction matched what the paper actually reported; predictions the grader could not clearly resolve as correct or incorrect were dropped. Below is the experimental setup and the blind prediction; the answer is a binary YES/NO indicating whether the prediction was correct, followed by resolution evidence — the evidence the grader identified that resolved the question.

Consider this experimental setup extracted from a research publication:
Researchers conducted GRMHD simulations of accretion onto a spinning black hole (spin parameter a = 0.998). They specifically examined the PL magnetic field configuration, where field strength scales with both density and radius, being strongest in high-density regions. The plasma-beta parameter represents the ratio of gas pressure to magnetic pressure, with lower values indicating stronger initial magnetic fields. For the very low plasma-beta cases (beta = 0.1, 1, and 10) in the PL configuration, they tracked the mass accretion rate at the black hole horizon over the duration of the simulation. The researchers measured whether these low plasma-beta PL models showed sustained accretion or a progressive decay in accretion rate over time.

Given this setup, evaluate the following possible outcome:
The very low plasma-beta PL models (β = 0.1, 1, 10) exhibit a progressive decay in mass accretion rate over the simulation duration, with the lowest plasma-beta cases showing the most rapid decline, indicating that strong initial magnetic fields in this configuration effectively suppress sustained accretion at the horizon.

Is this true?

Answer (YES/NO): NO